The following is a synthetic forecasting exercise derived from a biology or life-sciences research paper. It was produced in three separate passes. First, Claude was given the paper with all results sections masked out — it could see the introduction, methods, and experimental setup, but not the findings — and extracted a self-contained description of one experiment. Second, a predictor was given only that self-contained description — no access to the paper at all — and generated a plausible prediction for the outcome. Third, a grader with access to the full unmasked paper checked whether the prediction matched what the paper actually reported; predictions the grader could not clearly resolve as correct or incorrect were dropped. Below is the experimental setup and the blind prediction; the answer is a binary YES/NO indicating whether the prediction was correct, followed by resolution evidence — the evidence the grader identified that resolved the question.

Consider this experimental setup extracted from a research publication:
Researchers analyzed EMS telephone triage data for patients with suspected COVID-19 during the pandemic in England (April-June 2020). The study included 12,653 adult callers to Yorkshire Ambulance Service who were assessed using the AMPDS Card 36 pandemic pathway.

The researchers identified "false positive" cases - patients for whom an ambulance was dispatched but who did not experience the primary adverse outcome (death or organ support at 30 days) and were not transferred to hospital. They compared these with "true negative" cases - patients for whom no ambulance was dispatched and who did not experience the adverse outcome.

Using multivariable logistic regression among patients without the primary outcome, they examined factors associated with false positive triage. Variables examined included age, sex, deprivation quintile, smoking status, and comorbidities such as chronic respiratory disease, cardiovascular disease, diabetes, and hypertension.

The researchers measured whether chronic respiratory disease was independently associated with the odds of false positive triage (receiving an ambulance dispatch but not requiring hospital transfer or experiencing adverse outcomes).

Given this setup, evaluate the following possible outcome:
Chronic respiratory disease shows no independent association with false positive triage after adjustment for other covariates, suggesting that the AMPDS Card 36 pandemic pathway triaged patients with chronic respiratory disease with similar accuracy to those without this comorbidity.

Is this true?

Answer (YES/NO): NO